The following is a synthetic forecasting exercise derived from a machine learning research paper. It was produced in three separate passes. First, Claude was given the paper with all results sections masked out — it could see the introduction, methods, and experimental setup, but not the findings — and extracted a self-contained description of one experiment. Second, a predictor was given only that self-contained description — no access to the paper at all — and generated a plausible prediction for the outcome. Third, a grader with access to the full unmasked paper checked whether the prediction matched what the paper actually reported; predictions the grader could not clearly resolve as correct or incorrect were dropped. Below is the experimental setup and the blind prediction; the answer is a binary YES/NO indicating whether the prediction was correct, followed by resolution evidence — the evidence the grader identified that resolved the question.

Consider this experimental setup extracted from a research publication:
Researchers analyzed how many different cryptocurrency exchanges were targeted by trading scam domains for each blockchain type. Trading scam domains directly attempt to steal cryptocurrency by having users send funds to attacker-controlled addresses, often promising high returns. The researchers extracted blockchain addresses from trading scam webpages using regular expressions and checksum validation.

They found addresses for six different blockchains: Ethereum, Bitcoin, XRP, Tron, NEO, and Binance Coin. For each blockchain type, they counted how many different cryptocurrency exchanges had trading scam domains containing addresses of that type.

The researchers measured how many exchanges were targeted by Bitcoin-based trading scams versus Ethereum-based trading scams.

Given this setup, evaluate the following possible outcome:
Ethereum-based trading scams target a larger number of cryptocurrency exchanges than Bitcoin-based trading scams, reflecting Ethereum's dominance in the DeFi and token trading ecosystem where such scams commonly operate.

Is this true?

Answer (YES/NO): YES